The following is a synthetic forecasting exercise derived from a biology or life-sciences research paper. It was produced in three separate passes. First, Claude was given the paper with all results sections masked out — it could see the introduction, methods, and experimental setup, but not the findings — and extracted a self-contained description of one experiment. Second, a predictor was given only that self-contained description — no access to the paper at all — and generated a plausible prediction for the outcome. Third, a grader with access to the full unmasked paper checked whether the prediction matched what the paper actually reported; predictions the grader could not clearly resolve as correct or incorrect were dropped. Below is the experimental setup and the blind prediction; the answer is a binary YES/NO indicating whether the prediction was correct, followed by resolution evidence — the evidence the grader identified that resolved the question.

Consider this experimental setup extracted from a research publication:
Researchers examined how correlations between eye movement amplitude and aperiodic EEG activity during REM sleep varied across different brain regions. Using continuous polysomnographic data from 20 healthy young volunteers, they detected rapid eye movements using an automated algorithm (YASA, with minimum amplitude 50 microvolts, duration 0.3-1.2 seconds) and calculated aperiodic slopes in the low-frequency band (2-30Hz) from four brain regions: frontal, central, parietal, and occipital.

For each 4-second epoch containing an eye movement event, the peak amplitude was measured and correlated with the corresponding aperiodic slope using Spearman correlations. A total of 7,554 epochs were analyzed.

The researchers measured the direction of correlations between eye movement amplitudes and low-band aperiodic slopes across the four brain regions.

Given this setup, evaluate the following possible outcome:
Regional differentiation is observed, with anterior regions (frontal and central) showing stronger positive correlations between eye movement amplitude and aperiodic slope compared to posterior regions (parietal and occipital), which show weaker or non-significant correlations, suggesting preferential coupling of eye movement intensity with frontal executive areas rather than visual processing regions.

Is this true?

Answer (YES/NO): NO